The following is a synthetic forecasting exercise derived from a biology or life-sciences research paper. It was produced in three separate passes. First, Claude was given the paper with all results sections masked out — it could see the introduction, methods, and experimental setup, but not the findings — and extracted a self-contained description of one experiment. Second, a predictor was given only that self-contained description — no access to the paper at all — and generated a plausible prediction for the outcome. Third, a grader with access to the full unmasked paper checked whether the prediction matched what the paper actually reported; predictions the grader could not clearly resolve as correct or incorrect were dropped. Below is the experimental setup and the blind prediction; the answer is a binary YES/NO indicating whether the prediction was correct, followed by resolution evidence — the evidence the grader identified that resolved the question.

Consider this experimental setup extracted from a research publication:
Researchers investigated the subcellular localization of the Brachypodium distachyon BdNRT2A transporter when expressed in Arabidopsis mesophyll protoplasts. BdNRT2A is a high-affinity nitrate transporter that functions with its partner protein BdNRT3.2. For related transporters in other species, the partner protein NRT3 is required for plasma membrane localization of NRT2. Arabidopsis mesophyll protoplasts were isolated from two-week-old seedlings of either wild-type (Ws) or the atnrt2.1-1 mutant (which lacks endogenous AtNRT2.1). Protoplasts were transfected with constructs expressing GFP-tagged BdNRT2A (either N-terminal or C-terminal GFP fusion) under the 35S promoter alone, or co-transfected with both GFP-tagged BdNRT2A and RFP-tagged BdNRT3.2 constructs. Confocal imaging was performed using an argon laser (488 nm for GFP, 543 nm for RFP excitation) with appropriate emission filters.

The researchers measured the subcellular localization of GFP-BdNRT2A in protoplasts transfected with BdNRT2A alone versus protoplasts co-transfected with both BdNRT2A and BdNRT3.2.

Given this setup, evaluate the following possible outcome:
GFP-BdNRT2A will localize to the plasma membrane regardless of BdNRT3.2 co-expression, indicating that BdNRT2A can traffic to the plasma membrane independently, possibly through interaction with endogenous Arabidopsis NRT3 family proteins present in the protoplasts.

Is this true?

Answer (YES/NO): NO